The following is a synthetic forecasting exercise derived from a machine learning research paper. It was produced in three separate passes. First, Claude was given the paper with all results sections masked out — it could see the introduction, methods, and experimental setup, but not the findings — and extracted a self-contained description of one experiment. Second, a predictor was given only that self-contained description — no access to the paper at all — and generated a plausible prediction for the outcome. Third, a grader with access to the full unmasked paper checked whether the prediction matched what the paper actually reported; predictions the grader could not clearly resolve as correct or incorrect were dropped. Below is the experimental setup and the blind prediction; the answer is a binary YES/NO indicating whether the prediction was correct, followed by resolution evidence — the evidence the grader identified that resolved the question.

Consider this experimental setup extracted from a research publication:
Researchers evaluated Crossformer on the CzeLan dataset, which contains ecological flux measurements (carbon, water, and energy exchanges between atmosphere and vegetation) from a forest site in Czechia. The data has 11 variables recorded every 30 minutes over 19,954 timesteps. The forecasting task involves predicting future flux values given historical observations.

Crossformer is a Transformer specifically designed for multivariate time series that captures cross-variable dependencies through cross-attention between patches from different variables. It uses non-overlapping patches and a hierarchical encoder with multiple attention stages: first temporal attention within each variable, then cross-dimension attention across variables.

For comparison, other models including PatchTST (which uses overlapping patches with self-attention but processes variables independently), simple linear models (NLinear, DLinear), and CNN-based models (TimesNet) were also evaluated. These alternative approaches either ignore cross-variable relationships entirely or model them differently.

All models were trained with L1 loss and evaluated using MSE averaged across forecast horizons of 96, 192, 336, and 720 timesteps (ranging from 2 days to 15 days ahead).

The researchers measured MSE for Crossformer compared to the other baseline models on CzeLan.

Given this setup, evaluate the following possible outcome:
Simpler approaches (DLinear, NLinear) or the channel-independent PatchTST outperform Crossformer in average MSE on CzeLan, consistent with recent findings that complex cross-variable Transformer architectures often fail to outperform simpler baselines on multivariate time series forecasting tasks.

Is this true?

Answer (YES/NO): YES